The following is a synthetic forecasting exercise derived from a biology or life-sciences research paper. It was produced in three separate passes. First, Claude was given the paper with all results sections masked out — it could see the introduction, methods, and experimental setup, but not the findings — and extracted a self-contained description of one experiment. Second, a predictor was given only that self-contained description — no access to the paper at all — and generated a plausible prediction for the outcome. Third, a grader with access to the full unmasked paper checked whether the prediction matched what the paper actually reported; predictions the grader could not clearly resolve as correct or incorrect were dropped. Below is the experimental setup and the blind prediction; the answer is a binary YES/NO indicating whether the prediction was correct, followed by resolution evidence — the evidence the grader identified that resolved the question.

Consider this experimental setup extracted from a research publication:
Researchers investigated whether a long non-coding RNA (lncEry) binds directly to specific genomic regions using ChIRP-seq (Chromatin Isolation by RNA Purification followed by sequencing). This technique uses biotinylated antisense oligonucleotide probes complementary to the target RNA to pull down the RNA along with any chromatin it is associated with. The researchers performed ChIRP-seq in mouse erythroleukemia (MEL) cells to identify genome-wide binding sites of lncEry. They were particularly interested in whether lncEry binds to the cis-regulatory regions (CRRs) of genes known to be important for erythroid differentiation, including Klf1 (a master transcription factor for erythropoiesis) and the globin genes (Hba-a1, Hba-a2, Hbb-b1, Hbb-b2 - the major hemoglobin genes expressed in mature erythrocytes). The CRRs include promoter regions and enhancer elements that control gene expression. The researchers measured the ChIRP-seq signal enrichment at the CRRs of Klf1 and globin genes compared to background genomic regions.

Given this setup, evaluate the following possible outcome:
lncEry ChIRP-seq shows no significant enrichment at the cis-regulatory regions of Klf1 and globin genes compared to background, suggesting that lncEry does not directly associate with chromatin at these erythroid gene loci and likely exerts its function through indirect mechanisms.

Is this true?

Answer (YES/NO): NO